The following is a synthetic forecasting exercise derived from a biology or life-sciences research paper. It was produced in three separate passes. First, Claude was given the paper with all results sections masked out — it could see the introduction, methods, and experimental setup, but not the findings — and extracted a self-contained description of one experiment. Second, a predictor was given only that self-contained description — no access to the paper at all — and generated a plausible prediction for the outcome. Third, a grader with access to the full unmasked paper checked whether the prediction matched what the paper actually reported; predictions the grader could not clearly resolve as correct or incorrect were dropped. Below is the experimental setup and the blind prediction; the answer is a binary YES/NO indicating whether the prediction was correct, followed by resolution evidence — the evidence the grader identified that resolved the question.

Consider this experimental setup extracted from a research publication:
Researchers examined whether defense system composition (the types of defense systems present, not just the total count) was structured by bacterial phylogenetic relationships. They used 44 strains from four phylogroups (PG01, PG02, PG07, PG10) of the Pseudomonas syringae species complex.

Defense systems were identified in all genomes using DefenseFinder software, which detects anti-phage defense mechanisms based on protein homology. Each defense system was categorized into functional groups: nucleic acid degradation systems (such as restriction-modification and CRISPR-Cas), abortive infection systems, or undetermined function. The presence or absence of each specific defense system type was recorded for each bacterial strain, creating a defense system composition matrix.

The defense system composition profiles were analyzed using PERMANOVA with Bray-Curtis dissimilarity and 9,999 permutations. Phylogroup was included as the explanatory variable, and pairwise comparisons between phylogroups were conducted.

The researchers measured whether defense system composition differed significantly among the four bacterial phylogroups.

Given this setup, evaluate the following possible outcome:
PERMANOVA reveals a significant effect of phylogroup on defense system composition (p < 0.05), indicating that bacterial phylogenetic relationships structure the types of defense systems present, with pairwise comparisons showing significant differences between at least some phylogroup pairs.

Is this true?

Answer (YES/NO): YES